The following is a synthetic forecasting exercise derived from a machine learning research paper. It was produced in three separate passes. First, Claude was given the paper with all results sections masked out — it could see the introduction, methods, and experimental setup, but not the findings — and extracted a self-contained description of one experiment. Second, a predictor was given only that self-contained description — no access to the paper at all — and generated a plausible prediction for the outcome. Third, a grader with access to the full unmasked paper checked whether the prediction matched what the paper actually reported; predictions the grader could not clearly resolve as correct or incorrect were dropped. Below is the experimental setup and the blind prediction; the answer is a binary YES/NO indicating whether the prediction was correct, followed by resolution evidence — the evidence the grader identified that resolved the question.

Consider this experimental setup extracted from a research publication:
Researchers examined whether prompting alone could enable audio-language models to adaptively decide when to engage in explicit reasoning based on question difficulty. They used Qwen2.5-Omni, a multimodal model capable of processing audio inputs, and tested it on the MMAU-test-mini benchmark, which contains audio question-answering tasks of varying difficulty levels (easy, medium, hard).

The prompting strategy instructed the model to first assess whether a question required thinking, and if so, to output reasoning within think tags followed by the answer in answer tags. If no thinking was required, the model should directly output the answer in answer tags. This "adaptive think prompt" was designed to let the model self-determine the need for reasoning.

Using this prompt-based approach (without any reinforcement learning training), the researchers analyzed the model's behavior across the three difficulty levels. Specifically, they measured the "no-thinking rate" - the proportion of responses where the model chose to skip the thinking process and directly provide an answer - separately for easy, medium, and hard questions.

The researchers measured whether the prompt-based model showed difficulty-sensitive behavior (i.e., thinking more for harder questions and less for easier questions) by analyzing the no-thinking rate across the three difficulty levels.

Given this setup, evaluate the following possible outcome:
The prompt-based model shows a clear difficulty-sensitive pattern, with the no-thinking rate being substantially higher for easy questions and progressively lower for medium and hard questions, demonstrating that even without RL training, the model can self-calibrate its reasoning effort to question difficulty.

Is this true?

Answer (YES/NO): NO